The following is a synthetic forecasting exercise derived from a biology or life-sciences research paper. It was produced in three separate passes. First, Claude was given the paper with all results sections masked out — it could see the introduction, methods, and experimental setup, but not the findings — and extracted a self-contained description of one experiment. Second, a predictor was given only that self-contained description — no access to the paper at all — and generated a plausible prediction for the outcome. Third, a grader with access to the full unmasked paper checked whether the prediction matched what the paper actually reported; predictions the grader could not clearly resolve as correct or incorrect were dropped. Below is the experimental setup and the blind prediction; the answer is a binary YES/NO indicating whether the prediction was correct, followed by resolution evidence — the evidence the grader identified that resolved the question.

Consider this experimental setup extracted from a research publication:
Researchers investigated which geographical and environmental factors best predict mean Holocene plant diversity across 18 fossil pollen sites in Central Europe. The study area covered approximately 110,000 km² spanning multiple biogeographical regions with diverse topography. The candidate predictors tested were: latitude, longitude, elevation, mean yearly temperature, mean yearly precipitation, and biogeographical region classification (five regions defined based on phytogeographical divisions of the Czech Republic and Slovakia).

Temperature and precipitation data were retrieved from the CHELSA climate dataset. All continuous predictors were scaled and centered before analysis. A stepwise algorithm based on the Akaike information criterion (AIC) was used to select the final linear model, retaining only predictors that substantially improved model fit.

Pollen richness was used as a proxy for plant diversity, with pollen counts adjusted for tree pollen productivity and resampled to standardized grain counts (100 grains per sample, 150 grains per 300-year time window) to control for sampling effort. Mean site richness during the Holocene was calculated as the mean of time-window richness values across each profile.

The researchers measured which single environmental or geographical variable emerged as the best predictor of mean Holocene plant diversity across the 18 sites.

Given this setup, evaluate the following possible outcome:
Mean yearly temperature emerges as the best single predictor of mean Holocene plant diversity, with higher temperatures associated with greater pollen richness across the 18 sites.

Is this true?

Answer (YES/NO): NO